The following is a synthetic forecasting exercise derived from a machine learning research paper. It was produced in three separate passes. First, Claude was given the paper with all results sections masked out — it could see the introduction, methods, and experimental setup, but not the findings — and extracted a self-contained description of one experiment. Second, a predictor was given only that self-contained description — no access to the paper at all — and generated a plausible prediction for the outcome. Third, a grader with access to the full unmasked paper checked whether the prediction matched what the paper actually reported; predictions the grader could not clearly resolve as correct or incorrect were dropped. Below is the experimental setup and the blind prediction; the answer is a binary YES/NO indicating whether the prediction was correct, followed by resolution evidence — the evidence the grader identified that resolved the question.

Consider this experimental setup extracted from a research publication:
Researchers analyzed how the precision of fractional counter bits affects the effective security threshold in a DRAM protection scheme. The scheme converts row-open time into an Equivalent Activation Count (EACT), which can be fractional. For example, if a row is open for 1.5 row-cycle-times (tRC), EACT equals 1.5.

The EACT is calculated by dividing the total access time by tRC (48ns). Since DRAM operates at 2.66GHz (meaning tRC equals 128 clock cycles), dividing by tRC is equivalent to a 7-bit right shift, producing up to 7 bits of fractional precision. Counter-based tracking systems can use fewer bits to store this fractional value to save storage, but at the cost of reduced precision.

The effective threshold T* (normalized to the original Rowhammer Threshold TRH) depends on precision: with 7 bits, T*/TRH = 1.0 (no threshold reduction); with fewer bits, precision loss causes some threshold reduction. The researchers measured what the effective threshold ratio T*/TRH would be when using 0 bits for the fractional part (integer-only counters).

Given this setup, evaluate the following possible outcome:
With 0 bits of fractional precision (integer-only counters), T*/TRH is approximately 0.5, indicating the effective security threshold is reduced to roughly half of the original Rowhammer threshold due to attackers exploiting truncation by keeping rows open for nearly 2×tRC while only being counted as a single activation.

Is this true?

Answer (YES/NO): YES